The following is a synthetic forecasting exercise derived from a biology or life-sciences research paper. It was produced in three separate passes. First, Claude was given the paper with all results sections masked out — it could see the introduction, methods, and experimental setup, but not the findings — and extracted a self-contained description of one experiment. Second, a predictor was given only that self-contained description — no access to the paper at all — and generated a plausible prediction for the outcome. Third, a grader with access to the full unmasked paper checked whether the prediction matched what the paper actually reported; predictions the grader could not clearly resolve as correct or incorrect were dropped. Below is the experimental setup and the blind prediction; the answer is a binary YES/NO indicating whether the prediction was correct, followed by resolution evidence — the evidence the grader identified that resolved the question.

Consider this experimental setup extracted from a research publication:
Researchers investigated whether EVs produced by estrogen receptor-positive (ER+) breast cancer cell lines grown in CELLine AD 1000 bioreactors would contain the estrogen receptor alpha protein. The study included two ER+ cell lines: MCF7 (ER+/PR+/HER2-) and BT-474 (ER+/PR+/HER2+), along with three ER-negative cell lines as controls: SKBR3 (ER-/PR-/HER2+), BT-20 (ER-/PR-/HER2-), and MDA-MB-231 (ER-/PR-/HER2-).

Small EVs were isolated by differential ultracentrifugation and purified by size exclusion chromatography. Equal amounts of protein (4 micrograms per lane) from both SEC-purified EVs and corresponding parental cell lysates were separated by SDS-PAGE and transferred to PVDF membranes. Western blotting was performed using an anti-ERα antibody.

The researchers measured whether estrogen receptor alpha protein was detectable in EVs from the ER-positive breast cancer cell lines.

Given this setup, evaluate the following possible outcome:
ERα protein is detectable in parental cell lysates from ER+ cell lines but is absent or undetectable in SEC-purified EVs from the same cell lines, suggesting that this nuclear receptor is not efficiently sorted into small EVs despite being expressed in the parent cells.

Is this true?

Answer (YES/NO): NO